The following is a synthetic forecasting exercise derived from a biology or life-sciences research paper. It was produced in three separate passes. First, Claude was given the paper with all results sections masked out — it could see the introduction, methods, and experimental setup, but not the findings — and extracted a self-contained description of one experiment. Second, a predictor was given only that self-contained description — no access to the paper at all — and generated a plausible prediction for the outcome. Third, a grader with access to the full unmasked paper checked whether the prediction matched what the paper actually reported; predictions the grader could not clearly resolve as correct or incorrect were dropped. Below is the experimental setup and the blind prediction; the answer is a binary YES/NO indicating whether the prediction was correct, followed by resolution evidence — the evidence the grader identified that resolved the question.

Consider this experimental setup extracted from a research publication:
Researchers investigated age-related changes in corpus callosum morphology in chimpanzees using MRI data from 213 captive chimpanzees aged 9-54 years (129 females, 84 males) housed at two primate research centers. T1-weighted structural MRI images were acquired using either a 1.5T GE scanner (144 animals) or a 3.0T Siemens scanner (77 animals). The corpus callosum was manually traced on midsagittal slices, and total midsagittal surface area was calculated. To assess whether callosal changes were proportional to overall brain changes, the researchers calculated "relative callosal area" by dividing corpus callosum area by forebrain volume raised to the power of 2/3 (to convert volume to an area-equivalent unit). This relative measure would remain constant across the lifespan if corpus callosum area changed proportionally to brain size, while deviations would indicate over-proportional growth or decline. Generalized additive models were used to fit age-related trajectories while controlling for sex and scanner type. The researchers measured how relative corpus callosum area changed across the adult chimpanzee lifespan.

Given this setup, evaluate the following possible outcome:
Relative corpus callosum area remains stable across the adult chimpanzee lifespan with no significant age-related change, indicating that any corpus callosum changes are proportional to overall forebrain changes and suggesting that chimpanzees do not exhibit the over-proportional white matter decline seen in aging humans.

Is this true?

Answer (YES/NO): NO